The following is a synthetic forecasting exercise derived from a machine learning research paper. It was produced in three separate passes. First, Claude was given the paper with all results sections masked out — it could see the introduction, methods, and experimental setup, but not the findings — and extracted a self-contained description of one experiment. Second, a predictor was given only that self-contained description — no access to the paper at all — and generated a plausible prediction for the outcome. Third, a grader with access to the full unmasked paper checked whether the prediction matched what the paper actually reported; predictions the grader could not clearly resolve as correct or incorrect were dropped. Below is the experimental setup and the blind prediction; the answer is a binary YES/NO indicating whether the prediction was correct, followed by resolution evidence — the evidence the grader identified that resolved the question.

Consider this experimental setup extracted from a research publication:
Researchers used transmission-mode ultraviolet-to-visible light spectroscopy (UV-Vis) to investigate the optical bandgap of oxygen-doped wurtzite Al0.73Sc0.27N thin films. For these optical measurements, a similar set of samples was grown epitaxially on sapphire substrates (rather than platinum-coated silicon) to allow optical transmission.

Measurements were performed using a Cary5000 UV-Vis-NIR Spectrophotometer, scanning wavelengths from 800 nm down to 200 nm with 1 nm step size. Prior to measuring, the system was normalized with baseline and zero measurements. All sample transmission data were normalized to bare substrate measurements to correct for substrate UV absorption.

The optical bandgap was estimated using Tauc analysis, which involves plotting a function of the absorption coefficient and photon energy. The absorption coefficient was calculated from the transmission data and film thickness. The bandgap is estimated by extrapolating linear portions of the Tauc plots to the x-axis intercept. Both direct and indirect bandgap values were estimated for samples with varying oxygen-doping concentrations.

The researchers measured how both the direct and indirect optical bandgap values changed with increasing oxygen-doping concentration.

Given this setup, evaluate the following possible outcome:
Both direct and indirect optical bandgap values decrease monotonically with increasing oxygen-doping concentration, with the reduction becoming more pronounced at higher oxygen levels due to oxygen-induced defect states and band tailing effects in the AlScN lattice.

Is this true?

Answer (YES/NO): NO